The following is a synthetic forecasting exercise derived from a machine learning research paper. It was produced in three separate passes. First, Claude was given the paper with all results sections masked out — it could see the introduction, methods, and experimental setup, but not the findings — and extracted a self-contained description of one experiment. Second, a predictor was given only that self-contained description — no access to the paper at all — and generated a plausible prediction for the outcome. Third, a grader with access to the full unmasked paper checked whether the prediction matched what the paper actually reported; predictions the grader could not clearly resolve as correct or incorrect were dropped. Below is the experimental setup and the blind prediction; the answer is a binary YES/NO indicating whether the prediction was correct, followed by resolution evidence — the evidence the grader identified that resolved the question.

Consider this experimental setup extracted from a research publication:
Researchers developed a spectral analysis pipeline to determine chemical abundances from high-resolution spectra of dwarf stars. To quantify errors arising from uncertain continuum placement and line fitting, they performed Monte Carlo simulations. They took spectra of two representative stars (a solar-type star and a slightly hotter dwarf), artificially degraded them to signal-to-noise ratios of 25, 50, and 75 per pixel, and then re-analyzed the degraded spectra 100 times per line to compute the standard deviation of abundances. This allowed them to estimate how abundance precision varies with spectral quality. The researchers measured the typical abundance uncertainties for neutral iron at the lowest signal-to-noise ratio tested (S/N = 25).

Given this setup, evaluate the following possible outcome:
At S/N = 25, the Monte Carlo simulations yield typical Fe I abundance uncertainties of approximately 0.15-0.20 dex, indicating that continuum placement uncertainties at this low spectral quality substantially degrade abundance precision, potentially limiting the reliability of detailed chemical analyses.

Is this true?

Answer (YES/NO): NO